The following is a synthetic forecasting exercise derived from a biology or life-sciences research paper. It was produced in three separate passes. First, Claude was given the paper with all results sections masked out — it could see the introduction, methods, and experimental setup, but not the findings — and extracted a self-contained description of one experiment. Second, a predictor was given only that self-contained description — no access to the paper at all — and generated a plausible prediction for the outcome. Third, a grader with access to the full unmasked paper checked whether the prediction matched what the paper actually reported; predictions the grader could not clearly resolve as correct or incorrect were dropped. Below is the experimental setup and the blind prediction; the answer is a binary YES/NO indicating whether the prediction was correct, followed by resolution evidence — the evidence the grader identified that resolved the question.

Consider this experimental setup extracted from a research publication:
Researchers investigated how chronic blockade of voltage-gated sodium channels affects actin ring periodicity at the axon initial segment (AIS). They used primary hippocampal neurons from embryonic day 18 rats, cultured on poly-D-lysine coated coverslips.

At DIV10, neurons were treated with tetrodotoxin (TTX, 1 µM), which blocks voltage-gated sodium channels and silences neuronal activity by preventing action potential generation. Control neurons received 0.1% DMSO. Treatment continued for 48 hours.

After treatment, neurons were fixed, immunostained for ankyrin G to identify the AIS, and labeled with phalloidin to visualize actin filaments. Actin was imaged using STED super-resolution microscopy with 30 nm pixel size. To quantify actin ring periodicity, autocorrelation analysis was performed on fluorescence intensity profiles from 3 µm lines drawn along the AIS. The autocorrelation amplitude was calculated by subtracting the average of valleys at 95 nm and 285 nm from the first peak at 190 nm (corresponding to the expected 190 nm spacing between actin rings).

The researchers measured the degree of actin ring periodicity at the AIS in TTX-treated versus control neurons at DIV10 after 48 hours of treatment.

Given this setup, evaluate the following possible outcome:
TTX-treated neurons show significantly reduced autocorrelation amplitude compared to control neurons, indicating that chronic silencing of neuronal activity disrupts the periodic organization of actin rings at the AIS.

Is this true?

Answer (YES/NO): YES